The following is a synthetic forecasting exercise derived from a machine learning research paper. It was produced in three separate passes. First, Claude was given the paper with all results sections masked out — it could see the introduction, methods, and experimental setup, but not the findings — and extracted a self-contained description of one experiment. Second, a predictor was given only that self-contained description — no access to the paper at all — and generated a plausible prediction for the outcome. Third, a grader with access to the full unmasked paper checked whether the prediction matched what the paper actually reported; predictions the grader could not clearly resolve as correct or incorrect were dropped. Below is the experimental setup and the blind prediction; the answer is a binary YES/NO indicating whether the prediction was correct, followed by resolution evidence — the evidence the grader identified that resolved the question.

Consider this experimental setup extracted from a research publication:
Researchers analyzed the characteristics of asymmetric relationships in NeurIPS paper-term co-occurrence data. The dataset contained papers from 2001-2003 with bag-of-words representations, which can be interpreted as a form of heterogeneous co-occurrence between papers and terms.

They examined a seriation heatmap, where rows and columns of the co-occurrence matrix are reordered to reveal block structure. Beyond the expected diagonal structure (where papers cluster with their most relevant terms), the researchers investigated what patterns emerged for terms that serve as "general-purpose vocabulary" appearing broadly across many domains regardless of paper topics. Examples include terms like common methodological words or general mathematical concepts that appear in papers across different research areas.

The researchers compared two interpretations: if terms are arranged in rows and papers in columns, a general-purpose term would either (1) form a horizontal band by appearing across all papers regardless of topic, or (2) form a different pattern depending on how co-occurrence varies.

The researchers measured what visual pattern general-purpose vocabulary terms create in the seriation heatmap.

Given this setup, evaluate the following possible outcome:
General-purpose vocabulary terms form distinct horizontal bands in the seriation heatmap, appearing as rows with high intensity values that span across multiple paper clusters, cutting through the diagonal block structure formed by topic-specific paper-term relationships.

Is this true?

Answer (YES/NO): YES